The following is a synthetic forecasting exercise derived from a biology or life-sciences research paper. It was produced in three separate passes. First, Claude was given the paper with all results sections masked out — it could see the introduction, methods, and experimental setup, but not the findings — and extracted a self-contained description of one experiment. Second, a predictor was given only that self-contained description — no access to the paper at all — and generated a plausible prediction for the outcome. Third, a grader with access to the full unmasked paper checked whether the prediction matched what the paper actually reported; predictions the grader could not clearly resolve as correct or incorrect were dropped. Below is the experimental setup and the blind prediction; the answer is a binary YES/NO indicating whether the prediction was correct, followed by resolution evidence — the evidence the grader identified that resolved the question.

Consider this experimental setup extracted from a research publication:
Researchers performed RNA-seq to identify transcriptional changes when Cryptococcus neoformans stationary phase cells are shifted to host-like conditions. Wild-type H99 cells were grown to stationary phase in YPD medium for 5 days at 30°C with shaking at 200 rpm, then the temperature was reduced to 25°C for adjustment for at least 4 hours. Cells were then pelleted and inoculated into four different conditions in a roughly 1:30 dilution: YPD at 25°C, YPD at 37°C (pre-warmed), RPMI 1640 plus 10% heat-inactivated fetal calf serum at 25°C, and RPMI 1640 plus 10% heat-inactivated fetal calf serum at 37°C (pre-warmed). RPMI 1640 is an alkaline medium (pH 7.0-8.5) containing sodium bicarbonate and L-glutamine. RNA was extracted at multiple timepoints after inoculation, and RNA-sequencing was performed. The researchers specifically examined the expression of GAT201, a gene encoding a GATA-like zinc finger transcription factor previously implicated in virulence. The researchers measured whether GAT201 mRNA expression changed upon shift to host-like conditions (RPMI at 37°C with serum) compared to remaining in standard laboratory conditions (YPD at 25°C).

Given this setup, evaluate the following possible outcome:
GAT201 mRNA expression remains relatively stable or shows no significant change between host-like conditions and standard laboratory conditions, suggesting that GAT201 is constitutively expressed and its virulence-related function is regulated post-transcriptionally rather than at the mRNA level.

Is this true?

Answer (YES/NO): NO